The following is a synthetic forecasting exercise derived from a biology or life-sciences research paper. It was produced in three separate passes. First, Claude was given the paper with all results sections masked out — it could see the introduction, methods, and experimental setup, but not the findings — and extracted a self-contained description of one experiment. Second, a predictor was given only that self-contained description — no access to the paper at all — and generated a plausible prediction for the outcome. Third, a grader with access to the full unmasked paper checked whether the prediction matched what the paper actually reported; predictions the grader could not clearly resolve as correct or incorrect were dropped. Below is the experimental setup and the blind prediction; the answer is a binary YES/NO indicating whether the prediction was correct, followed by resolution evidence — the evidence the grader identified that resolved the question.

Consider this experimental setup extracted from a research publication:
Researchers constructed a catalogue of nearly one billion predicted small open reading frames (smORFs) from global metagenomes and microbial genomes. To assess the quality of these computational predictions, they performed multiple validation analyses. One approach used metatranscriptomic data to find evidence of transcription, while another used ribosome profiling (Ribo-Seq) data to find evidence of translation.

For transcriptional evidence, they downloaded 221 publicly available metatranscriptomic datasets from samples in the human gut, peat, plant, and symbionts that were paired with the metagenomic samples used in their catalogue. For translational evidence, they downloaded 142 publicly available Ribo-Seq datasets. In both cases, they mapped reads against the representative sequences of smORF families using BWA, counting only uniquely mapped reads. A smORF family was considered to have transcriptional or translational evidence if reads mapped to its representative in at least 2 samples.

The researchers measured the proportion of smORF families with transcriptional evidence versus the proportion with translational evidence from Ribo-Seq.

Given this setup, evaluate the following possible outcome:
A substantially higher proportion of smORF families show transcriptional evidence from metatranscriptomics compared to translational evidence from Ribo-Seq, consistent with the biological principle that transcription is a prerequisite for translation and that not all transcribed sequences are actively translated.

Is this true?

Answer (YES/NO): YES